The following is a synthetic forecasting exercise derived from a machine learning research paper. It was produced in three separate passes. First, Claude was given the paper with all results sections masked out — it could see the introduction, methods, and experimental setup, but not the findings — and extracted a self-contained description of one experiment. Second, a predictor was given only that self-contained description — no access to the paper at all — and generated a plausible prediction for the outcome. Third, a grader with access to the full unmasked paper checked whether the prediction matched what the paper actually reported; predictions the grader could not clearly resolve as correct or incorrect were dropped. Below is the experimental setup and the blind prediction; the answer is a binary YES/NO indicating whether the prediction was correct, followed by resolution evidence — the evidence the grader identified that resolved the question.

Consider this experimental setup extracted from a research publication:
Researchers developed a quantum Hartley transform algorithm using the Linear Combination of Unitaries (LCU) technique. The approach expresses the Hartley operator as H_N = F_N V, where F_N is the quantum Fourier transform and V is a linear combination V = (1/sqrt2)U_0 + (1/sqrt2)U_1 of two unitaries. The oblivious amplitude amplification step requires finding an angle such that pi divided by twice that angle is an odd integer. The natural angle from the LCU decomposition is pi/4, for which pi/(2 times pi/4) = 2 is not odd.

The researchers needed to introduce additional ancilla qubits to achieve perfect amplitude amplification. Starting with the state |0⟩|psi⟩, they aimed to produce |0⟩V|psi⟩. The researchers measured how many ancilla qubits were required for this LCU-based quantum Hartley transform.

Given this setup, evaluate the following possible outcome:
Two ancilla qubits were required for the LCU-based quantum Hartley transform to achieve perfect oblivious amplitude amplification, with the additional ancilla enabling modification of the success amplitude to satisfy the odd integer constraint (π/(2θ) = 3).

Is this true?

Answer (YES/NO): YES